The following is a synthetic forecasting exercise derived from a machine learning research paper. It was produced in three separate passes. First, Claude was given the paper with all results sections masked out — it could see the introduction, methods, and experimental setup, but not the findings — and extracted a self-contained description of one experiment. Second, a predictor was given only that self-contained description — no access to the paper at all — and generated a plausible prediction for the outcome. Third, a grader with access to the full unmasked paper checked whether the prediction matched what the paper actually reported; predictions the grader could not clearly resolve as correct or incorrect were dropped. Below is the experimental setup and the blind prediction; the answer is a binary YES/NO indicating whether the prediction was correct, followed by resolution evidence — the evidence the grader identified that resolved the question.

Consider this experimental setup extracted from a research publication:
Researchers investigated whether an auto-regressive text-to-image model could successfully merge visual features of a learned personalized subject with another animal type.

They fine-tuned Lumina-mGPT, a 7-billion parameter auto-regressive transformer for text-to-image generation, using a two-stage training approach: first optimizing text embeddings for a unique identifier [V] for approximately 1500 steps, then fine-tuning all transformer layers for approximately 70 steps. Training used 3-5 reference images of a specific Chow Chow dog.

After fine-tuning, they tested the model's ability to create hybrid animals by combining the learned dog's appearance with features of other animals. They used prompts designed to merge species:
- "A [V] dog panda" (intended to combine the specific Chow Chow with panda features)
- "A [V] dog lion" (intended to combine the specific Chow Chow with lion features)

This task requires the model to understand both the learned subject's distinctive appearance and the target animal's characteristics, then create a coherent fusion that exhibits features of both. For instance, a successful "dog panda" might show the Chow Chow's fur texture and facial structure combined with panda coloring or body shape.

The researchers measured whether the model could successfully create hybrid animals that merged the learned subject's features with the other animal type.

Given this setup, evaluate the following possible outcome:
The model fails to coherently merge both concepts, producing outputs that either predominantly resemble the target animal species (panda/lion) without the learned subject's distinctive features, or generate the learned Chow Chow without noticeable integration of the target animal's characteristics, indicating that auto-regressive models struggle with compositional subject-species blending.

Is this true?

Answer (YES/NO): YES